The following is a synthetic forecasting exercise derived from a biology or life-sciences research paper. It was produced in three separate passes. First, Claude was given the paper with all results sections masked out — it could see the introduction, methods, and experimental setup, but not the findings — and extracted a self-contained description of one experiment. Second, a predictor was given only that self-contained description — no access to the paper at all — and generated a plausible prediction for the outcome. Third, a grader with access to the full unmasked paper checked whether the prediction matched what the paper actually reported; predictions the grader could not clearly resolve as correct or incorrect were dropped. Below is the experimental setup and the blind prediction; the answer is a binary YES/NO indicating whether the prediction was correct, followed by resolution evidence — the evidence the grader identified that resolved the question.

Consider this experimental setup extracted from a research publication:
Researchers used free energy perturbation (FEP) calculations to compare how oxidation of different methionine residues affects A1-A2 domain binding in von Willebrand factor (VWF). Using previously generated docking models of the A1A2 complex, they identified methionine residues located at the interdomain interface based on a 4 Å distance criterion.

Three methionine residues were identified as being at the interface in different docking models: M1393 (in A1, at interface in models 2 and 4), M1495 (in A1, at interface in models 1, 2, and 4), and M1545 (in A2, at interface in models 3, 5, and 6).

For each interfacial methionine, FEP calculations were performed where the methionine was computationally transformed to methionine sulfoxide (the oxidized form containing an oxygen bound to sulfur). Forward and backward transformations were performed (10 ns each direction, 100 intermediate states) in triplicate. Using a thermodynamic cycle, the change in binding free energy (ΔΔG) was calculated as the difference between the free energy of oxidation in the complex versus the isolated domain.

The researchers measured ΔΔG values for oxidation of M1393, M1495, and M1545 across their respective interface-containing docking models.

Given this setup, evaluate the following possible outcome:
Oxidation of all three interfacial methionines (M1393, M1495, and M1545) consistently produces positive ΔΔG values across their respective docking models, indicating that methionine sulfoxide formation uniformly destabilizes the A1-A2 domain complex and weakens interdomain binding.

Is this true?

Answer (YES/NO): NO